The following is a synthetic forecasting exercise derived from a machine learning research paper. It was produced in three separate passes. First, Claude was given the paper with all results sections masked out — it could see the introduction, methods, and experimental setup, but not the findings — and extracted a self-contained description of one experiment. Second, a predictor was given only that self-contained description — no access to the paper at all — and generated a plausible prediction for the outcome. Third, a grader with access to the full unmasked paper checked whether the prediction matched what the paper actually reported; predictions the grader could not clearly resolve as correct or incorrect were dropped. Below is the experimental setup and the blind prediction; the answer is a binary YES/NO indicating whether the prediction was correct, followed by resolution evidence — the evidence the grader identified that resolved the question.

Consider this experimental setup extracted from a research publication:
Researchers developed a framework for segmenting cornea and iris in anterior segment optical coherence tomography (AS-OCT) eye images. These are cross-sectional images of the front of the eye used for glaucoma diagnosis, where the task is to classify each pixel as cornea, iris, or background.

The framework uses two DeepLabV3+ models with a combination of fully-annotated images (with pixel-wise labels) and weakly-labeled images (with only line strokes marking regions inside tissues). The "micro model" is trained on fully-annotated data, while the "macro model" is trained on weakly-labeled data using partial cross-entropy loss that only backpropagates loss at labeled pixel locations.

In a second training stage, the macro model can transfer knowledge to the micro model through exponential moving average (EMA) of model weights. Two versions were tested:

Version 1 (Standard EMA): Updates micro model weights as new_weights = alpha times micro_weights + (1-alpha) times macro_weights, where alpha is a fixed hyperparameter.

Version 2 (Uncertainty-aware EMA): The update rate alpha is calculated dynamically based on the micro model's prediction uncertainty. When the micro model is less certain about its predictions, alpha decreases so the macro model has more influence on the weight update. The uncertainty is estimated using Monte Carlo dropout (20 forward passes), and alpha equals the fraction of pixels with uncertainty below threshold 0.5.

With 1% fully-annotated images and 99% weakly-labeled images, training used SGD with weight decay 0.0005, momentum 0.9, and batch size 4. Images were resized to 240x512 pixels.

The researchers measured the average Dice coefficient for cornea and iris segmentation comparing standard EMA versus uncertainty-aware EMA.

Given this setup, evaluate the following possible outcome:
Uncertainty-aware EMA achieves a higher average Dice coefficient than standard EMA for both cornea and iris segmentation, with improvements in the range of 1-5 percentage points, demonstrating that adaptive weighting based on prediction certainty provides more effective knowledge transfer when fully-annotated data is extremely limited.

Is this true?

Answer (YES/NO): YES